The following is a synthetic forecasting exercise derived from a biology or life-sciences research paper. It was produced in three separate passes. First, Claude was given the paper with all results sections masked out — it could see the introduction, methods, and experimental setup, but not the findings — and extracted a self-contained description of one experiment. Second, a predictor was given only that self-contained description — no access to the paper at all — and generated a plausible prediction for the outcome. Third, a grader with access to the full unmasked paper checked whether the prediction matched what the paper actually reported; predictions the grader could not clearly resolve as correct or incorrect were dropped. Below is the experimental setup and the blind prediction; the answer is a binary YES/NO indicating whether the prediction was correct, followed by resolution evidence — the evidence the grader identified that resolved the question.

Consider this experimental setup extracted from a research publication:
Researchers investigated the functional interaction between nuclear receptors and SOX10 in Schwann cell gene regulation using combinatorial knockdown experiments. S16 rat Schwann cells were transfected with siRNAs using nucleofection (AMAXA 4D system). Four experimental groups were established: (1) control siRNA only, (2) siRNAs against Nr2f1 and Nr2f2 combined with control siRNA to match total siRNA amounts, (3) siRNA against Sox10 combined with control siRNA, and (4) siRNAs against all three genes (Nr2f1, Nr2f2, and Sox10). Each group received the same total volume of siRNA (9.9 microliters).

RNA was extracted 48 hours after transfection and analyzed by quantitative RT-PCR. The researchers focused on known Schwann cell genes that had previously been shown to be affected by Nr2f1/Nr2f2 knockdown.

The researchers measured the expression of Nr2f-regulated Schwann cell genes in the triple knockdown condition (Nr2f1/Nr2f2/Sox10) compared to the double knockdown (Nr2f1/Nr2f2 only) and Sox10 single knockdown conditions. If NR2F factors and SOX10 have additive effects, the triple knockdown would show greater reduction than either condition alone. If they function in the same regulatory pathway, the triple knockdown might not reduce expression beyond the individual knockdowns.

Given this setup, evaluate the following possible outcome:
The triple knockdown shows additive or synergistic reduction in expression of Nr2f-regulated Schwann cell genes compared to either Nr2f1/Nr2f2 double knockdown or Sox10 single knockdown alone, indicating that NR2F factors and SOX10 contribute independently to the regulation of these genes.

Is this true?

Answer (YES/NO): YES